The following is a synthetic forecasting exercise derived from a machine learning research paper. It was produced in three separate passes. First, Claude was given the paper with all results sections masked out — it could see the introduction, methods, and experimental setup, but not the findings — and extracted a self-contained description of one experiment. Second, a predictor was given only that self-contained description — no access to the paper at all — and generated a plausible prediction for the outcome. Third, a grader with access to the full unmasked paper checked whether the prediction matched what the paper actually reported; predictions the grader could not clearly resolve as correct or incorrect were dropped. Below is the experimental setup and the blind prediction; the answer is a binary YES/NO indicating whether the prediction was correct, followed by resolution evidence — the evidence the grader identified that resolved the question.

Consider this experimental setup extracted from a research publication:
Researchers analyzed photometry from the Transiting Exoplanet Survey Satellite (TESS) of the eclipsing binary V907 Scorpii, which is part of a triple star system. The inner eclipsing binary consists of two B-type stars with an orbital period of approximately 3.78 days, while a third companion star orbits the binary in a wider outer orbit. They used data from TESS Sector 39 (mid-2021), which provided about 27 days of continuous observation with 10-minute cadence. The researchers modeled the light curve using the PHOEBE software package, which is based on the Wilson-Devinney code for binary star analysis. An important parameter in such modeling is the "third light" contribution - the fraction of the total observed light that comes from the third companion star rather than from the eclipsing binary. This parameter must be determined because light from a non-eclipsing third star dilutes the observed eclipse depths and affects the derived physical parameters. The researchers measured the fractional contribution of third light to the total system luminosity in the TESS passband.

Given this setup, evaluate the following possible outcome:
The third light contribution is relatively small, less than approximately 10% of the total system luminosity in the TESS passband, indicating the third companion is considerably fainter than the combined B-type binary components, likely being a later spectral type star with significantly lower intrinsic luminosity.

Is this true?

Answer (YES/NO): YES